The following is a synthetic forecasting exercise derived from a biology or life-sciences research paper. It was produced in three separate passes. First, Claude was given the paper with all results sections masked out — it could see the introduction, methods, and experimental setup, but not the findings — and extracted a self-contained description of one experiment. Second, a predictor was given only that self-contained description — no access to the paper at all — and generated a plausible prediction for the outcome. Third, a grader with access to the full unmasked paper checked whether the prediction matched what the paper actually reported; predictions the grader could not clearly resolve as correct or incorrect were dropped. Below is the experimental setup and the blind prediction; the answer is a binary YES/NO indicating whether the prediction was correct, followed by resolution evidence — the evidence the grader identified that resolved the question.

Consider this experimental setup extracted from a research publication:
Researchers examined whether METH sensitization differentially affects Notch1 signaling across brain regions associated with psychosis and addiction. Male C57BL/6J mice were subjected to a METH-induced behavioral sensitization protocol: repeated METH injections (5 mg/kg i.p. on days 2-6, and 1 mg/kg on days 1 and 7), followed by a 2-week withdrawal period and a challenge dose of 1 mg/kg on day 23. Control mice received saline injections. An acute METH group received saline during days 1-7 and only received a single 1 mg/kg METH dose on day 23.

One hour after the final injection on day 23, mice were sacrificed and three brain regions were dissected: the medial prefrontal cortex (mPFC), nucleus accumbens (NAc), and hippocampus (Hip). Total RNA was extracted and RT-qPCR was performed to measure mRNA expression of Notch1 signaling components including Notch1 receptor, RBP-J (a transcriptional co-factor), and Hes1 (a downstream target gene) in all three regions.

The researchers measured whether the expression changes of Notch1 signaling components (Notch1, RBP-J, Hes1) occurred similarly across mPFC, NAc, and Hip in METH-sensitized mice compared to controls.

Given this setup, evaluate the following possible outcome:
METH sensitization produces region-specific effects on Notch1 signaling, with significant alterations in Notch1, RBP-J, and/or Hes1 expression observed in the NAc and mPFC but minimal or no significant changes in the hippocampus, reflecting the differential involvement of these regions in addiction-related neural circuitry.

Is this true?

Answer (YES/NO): NO